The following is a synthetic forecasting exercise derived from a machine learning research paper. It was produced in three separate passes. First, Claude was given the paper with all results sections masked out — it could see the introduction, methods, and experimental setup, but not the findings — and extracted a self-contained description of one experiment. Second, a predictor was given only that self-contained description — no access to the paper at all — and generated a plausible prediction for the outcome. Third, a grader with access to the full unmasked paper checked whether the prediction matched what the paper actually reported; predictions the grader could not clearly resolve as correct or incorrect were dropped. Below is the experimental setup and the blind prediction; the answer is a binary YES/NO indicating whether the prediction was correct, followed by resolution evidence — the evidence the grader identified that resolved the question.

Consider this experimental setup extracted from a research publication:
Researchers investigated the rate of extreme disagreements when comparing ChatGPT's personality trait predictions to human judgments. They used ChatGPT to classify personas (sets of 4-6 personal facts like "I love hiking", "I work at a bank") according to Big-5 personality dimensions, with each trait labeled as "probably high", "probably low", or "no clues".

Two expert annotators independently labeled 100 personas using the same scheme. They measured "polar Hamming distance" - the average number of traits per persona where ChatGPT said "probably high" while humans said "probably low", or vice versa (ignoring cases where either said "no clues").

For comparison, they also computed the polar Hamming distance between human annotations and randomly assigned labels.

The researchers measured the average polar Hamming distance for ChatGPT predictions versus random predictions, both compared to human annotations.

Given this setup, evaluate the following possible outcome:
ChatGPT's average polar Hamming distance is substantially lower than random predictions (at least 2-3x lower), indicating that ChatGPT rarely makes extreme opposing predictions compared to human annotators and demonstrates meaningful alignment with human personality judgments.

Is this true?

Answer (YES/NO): YES